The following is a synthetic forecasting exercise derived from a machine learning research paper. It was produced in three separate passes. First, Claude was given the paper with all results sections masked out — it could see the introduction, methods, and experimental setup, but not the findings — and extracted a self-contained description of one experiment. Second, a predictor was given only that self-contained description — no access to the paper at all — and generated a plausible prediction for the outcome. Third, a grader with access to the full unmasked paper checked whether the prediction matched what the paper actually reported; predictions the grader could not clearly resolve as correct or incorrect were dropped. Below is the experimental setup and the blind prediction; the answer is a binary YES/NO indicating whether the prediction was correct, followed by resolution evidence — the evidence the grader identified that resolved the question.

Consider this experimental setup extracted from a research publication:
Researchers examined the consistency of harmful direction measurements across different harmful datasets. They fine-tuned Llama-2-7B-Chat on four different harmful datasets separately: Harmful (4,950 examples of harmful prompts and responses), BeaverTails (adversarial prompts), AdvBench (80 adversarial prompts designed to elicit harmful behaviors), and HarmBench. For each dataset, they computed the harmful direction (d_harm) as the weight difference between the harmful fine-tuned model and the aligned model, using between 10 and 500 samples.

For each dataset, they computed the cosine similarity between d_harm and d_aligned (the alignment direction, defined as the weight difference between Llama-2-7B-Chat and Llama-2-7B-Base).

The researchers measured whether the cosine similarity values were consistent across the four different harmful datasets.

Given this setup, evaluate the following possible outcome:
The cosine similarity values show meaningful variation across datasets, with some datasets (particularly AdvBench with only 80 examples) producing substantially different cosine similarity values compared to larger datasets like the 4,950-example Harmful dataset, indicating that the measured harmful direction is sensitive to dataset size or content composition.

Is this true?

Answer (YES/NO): NO